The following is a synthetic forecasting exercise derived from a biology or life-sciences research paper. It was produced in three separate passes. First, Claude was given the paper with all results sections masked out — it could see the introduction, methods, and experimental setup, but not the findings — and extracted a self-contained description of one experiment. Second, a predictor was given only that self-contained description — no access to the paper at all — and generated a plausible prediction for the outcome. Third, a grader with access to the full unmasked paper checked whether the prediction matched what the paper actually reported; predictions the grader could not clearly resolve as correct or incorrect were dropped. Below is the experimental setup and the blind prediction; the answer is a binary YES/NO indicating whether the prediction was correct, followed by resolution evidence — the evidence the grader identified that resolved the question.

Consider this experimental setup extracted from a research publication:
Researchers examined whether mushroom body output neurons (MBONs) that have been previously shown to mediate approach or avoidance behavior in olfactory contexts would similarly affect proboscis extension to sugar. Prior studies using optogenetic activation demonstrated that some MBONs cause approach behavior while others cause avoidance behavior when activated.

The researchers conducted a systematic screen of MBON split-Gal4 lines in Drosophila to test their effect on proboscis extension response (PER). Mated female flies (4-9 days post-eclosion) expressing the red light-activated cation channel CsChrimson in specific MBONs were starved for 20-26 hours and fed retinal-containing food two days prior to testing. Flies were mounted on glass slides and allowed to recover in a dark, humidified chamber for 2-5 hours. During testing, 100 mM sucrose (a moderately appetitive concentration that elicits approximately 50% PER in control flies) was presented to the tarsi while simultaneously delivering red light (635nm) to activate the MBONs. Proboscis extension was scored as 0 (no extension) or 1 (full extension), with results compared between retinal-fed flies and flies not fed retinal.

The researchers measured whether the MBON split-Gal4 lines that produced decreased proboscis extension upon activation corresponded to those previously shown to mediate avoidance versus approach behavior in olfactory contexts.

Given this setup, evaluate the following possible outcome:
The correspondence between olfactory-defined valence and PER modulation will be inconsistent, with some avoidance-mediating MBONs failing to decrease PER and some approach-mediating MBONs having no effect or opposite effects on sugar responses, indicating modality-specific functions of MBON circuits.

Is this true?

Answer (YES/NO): YES